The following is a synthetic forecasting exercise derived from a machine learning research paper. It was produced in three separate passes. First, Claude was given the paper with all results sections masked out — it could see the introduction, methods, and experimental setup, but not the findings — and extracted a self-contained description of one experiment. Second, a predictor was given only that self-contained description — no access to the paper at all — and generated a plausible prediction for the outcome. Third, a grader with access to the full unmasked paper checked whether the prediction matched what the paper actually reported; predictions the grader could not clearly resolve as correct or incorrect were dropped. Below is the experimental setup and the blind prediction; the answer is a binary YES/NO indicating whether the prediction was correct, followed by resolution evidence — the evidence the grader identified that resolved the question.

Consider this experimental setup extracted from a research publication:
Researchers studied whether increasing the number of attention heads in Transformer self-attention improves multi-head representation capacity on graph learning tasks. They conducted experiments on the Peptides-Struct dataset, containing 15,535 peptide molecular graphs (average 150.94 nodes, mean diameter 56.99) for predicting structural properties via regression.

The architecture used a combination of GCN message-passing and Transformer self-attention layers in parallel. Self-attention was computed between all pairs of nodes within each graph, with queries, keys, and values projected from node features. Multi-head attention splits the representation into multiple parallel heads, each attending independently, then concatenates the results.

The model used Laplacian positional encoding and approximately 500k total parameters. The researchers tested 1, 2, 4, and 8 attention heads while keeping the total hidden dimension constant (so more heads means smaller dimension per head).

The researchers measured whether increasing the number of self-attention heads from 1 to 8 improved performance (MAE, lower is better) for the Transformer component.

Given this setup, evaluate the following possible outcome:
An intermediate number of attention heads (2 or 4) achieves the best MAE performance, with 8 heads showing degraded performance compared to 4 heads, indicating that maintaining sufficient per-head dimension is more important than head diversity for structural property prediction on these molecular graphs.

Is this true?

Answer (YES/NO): NO